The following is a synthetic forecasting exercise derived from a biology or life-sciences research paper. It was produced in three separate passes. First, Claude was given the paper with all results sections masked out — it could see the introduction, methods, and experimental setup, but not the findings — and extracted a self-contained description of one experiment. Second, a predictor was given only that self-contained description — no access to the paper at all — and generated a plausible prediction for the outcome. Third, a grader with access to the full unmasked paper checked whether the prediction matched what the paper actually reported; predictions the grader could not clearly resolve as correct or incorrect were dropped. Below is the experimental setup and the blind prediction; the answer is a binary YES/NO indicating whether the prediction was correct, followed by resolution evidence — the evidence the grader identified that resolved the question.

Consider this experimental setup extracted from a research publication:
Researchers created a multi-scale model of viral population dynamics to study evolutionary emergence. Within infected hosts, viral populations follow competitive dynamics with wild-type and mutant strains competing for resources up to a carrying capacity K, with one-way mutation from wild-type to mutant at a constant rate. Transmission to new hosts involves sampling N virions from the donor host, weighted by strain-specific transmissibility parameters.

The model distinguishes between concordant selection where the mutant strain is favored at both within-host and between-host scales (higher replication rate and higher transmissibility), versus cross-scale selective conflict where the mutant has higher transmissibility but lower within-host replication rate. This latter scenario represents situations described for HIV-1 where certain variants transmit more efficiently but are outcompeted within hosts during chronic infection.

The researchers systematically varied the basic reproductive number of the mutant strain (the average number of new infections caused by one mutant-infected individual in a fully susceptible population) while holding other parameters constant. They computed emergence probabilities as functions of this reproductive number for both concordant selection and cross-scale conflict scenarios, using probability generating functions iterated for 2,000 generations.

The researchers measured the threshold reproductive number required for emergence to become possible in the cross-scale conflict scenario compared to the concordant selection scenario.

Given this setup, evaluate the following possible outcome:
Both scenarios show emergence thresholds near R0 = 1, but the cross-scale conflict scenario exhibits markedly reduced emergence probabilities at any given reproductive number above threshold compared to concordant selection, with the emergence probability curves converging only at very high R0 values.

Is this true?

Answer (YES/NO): NO